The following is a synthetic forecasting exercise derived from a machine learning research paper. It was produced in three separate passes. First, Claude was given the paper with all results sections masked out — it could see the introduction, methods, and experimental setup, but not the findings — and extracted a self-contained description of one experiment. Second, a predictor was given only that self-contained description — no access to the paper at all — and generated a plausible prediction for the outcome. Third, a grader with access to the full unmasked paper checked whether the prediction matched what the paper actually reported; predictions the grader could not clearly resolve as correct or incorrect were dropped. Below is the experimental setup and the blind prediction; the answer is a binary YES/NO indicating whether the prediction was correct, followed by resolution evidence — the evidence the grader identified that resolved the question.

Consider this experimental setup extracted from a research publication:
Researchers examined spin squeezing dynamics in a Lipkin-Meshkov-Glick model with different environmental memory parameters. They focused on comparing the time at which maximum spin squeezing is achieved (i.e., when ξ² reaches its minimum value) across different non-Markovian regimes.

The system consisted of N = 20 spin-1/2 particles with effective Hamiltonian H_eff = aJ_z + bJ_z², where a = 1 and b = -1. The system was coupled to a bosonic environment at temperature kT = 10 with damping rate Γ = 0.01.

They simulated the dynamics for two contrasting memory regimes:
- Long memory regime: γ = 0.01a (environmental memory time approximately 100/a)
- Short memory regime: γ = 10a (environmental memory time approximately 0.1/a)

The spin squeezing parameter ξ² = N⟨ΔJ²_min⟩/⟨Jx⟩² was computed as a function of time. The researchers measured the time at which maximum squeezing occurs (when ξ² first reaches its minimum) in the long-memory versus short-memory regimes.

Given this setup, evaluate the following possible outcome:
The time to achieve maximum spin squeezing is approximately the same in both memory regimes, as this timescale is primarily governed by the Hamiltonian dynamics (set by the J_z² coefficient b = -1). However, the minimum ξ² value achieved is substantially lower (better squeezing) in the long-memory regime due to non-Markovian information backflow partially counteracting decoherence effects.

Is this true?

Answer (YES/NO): NO